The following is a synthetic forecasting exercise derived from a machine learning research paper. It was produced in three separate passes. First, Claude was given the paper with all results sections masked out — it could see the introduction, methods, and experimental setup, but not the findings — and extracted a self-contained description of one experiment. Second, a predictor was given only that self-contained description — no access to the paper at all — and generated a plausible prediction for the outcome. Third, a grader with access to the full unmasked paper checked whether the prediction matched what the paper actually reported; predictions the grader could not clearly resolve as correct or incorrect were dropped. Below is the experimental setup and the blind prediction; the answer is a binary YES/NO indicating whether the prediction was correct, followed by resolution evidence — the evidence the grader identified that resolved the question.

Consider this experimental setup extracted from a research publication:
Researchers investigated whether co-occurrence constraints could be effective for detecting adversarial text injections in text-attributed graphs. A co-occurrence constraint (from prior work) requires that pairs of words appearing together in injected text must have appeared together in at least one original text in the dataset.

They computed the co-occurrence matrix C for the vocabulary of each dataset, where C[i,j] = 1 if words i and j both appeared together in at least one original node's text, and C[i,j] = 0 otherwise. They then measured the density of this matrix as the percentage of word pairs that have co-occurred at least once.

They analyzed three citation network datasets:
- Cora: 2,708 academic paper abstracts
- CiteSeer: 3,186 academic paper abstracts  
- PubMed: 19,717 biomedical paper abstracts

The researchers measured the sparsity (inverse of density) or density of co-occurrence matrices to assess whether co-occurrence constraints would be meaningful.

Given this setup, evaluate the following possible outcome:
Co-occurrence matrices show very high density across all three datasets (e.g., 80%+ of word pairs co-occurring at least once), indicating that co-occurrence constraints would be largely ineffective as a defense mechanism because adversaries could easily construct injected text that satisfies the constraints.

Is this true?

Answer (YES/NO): YES